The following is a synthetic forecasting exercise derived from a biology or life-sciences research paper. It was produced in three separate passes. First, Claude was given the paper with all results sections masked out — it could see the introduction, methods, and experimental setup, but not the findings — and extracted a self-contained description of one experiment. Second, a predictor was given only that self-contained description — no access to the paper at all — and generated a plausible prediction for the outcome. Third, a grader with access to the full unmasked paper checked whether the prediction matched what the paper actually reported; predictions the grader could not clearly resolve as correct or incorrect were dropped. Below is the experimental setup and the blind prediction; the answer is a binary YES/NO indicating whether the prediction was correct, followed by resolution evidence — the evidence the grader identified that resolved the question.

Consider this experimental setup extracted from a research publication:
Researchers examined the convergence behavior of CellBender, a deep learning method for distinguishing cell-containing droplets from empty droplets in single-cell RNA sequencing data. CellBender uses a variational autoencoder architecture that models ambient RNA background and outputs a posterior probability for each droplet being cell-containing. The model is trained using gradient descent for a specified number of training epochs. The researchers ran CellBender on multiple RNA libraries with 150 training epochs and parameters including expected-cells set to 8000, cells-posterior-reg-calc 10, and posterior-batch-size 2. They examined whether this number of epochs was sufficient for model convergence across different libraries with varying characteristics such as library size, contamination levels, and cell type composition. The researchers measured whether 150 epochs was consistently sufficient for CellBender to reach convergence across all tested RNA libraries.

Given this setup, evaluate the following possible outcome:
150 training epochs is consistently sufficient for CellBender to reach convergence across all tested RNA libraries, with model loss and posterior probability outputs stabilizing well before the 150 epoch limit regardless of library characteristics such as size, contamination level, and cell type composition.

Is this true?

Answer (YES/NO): NO